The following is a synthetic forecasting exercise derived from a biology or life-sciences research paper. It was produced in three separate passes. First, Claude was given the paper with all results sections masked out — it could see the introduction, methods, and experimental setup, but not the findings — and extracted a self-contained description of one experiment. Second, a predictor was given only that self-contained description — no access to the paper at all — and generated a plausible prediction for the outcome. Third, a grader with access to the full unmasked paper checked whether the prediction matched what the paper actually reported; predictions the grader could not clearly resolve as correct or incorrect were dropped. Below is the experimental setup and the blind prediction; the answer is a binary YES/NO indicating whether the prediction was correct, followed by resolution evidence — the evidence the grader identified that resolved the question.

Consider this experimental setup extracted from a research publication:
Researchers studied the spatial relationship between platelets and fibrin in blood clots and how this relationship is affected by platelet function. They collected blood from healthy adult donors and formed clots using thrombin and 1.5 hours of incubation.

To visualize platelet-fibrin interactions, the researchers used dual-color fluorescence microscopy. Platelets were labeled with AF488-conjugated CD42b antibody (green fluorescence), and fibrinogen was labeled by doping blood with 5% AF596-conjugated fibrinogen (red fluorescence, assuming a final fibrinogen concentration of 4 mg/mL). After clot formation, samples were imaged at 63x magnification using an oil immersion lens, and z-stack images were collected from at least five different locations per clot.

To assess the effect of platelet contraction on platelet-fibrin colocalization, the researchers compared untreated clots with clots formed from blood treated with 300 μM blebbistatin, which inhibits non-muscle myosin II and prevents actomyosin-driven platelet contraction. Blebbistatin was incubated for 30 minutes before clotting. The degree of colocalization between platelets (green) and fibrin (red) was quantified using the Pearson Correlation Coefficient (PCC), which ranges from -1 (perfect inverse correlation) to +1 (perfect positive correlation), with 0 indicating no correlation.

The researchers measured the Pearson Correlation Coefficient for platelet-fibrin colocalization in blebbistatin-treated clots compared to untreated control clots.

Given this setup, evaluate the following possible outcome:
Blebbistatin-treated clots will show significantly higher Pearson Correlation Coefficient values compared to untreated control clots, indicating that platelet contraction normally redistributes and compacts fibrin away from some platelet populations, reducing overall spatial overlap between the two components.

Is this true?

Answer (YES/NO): NO